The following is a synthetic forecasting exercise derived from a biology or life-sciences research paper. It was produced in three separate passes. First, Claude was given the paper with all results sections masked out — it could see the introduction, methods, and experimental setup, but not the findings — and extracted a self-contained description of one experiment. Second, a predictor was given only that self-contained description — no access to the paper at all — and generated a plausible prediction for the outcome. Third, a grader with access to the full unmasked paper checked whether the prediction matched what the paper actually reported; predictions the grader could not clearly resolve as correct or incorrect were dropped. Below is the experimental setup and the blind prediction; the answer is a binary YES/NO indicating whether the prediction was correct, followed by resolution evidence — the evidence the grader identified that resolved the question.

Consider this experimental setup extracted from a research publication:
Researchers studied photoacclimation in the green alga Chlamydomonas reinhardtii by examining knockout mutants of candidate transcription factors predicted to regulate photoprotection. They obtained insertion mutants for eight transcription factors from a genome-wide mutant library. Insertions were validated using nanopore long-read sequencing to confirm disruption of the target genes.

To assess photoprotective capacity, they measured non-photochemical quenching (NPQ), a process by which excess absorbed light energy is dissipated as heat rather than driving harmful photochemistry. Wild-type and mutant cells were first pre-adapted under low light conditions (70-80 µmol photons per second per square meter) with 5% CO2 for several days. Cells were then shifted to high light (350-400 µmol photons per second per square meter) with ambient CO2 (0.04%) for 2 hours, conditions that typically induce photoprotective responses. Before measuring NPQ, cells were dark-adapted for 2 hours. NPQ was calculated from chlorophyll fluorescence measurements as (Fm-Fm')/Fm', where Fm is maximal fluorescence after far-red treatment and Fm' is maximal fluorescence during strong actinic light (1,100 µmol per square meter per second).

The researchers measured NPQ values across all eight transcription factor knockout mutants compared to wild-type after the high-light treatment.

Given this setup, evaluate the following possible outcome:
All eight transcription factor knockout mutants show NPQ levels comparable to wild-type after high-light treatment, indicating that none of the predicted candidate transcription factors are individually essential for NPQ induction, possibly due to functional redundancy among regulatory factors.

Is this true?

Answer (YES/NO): NO